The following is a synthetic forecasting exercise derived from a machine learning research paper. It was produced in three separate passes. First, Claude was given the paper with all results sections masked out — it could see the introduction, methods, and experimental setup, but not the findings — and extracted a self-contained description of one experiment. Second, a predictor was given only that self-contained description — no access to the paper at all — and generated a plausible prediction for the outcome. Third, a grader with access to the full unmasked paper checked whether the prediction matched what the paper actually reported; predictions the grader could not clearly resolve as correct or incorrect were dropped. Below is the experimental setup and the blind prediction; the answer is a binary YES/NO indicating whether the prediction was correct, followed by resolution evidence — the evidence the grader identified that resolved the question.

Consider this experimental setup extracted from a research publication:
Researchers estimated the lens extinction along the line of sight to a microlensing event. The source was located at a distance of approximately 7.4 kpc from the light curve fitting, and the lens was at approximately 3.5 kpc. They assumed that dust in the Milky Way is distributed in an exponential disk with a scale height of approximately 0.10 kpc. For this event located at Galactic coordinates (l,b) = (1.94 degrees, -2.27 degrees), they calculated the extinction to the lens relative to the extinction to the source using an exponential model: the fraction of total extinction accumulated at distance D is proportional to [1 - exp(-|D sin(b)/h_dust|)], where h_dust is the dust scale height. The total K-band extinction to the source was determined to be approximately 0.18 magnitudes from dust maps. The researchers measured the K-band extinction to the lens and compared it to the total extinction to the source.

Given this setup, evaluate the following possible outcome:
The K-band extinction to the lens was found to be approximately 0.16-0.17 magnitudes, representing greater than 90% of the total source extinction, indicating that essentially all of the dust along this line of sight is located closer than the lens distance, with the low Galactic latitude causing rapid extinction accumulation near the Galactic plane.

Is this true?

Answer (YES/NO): NO